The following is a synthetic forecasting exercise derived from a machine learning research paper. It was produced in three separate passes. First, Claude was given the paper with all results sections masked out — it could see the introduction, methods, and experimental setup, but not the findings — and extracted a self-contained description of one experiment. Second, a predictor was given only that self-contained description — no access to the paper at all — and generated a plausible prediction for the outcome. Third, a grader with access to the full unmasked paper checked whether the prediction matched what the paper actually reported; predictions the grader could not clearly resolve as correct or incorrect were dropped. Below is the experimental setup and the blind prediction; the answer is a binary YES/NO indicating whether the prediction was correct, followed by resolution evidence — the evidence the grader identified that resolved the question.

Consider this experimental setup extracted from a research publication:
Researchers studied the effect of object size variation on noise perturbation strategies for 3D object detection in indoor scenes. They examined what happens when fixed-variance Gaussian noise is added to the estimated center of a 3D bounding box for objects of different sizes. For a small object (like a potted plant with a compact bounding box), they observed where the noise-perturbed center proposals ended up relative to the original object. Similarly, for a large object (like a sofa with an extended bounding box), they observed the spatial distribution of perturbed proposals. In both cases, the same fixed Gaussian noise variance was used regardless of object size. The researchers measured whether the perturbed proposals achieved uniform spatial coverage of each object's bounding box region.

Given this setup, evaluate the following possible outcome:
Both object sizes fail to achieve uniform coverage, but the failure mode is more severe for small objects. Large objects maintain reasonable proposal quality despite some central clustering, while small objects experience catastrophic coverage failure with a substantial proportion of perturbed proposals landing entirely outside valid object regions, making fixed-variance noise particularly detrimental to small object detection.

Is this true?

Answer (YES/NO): NO